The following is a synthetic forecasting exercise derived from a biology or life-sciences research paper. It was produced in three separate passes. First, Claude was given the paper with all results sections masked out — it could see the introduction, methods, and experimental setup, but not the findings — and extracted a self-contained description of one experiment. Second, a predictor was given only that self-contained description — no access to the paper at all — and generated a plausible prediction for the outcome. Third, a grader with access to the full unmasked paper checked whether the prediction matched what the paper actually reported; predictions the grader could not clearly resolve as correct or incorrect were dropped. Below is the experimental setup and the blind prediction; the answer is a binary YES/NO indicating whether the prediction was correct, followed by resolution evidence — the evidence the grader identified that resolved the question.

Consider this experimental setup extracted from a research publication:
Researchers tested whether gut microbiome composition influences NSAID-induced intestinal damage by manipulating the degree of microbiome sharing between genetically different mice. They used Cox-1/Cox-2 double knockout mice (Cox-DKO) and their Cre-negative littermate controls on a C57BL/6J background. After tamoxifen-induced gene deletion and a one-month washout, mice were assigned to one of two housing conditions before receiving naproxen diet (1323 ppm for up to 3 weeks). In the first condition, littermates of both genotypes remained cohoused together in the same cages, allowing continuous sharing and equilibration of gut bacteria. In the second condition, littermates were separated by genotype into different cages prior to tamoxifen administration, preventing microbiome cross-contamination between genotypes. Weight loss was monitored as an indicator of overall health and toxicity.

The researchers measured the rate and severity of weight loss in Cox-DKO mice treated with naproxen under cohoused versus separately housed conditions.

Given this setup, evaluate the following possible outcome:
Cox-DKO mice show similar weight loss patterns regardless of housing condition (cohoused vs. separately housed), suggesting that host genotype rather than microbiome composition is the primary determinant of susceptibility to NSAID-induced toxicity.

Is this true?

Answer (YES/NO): NO